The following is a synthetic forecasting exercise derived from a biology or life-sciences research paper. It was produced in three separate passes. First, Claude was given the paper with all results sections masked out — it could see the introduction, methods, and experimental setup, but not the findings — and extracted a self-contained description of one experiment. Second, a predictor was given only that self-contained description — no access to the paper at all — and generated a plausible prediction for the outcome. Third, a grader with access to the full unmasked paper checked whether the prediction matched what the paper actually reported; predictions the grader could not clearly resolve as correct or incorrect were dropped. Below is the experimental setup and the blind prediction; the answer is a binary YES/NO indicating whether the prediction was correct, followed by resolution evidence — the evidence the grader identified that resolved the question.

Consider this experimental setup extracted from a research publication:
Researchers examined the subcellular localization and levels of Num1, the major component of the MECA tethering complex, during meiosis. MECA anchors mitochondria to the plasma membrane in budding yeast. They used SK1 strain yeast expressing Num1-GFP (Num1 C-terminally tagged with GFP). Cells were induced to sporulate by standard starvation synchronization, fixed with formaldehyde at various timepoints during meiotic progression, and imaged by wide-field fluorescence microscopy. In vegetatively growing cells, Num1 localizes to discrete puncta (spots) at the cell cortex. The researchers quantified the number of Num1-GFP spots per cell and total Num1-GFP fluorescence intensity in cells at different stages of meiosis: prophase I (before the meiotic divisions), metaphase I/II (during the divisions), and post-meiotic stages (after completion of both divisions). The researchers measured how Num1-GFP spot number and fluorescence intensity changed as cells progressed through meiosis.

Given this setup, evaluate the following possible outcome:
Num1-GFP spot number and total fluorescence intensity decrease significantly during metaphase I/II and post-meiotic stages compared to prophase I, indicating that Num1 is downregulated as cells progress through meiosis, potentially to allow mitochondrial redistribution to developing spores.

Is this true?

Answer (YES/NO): YES